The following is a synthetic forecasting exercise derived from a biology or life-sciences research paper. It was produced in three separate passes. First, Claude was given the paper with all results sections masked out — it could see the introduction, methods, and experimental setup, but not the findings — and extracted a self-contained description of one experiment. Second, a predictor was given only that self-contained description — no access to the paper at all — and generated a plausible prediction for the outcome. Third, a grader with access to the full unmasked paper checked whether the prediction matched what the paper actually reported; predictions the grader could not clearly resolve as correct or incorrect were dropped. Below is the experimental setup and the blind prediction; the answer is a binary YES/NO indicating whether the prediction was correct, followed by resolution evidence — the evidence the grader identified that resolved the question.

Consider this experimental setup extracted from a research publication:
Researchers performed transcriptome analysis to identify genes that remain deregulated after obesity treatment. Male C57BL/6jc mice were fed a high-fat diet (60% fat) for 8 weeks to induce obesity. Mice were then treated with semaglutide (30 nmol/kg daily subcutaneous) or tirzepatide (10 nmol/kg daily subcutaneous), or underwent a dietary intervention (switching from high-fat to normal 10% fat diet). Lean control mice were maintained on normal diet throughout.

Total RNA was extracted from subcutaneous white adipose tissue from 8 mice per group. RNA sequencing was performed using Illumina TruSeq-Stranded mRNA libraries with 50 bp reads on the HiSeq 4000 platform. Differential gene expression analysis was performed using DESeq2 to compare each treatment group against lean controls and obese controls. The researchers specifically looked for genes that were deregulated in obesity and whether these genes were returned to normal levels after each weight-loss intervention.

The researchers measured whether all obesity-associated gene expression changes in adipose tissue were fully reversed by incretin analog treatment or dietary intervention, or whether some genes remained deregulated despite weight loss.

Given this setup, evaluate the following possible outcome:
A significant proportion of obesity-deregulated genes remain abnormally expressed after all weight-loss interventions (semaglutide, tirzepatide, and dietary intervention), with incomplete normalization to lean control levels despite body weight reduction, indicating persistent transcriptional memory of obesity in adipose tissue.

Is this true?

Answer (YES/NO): YES